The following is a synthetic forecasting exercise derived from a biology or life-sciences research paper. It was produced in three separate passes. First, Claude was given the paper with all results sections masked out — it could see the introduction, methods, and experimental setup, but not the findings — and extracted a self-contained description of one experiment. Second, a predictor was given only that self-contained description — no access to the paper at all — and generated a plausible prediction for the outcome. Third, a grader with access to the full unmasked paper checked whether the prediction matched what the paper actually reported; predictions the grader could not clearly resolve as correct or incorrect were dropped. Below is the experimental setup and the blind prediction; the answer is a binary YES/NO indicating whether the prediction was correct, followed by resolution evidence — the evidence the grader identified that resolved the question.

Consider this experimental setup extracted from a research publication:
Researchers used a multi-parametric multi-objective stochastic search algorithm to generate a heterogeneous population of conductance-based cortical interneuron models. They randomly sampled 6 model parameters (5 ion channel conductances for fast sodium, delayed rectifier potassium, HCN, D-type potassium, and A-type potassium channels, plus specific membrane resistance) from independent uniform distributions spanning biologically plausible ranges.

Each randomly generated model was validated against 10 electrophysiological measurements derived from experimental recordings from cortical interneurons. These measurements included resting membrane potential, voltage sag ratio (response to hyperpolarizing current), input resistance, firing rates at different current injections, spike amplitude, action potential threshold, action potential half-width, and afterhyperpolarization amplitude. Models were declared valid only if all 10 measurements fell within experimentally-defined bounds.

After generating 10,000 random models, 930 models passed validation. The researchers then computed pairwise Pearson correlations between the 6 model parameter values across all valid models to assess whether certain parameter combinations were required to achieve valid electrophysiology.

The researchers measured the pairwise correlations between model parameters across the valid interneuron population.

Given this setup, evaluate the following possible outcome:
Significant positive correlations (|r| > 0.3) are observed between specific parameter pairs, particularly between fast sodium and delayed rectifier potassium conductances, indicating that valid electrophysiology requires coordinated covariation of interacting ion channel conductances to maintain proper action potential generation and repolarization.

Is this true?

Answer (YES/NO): YES